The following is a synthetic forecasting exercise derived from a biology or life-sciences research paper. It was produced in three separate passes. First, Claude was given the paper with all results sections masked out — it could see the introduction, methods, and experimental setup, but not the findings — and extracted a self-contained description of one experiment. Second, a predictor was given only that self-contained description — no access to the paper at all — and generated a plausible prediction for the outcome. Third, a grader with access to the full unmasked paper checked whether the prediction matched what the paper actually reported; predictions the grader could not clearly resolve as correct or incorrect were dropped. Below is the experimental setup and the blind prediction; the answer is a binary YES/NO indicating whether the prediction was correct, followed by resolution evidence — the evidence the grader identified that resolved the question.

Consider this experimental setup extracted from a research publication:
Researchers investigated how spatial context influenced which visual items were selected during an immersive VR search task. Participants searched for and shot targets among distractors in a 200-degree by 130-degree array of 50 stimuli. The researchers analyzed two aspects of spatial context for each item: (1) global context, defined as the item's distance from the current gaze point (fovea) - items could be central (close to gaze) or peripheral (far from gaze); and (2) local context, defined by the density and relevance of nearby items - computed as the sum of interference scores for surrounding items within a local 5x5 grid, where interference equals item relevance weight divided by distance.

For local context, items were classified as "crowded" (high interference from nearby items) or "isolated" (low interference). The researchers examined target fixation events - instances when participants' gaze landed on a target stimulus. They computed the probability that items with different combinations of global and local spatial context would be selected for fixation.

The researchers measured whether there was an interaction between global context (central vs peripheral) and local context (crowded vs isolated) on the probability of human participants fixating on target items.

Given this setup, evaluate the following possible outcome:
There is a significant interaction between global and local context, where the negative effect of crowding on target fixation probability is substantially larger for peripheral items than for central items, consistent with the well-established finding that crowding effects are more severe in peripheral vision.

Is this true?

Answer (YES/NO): NO